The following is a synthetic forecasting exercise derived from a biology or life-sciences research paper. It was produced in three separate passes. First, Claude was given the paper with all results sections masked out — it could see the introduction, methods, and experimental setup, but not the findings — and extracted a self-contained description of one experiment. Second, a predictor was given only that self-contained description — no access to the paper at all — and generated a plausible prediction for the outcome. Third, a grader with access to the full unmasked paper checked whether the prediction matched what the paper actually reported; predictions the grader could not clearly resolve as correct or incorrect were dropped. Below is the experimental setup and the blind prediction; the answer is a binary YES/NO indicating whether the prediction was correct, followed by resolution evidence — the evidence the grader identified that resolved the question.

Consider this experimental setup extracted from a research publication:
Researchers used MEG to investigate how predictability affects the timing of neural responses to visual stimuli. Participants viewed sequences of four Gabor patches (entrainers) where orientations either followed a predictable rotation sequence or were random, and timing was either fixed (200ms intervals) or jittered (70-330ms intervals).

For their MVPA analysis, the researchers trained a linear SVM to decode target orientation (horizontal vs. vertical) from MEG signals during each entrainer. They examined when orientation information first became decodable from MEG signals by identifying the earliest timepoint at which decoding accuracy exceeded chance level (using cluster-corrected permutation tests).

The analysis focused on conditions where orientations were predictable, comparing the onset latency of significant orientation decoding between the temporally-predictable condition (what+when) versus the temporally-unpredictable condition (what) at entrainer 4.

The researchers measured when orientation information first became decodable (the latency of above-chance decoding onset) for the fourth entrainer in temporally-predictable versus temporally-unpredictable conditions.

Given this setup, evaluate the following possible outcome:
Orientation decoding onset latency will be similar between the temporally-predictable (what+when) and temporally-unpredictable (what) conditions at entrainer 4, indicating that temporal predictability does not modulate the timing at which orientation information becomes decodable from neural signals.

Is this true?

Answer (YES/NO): YES